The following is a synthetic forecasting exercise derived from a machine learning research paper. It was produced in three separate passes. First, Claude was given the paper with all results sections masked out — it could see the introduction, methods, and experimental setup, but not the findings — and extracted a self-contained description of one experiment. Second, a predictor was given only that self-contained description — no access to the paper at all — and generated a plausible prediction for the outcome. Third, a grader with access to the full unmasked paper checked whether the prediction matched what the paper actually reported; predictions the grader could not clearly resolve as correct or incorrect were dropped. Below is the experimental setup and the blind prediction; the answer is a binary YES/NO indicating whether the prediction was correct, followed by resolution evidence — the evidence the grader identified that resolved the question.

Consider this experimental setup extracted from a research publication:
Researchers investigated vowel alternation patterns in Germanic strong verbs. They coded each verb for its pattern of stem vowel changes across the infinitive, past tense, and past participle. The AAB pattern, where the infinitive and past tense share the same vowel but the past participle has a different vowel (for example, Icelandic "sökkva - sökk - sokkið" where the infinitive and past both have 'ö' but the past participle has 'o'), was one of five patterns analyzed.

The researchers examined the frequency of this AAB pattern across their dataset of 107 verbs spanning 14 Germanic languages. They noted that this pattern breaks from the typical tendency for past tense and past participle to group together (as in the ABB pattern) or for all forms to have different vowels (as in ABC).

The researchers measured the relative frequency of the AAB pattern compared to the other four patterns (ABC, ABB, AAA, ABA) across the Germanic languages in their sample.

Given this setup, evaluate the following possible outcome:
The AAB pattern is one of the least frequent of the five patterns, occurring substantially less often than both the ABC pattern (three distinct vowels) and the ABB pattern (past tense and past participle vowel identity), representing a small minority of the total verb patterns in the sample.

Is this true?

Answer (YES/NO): YES